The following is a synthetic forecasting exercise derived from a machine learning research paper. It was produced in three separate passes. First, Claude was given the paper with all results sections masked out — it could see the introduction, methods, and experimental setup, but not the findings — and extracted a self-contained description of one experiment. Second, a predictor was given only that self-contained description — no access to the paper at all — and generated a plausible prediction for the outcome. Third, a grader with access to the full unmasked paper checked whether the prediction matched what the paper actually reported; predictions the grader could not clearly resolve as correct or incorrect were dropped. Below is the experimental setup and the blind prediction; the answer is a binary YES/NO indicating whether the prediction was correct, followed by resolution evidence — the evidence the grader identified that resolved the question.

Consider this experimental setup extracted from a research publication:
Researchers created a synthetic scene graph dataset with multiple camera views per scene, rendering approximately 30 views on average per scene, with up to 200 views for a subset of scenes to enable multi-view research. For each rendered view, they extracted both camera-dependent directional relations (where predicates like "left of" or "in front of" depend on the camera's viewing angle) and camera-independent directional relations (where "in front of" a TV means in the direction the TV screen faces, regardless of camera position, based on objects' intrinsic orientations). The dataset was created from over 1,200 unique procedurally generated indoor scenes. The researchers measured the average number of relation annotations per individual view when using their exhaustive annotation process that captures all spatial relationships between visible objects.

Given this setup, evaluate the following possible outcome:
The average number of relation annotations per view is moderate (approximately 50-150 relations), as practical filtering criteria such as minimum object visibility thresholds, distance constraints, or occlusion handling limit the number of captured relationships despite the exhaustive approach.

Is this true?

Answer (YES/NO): NO